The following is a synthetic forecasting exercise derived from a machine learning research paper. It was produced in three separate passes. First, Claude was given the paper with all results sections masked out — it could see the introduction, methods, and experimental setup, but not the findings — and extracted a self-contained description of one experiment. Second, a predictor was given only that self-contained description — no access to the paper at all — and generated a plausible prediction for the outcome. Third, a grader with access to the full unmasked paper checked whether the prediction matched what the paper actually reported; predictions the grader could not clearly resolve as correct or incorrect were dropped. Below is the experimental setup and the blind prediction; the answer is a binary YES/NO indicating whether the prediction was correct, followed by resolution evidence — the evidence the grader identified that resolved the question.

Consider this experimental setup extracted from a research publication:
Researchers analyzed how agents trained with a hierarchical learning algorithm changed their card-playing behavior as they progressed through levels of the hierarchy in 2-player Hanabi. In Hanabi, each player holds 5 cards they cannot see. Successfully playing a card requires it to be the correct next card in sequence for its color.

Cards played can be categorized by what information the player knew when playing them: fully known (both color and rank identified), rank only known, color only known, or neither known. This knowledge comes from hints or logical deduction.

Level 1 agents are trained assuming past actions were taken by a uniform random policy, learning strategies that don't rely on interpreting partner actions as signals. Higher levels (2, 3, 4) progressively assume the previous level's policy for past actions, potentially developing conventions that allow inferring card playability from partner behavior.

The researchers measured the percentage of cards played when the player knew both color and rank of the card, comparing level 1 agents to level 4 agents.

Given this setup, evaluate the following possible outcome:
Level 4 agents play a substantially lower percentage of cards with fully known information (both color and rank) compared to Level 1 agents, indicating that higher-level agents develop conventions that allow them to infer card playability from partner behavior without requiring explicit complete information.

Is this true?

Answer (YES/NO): YES